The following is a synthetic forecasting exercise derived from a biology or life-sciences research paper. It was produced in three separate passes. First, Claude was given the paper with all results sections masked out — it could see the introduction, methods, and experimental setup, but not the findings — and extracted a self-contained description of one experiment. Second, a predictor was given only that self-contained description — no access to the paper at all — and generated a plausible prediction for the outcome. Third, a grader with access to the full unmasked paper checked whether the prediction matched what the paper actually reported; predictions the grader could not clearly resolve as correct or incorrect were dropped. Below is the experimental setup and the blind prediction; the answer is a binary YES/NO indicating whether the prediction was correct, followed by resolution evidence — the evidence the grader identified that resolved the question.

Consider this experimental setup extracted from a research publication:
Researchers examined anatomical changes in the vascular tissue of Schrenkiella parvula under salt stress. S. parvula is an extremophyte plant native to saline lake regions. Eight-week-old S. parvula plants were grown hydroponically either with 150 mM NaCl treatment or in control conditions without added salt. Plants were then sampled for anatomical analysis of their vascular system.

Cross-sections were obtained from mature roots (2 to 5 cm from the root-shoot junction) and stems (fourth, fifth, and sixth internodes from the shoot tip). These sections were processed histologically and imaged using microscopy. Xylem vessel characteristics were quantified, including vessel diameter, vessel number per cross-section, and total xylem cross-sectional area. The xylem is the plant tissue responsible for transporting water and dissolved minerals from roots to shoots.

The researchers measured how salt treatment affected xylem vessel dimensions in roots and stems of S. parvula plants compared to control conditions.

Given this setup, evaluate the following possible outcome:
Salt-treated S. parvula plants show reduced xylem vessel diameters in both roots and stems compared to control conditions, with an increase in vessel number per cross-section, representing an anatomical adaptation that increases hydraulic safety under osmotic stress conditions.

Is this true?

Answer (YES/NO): NO